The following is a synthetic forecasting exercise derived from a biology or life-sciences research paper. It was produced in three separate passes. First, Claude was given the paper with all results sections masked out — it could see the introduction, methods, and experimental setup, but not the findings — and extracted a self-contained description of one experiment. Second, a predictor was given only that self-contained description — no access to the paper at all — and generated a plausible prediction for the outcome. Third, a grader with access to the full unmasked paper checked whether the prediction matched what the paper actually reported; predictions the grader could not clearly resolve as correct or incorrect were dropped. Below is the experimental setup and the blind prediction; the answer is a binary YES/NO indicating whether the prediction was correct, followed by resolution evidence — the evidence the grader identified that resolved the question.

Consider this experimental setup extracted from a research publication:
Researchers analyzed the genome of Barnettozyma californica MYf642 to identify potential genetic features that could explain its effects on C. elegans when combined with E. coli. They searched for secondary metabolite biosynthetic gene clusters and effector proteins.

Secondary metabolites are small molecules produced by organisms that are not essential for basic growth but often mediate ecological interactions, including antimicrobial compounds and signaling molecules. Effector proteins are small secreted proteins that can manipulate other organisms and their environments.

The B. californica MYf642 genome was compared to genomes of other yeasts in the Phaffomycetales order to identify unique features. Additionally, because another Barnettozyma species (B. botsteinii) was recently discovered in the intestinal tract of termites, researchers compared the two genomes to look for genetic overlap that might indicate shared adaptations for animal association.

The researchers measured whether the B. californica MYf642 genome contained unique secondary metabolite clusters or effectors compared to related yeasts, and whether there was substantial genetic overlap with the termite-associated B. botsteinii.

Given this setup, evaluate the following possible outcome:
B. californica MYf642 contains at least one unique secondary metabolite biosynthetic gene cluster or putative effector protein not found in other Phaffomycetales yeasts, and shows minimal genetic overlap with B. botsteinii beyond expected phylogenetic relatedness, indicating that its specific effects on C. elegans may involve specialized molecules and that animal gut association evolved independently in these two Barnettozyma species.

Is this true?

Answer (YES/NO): NO